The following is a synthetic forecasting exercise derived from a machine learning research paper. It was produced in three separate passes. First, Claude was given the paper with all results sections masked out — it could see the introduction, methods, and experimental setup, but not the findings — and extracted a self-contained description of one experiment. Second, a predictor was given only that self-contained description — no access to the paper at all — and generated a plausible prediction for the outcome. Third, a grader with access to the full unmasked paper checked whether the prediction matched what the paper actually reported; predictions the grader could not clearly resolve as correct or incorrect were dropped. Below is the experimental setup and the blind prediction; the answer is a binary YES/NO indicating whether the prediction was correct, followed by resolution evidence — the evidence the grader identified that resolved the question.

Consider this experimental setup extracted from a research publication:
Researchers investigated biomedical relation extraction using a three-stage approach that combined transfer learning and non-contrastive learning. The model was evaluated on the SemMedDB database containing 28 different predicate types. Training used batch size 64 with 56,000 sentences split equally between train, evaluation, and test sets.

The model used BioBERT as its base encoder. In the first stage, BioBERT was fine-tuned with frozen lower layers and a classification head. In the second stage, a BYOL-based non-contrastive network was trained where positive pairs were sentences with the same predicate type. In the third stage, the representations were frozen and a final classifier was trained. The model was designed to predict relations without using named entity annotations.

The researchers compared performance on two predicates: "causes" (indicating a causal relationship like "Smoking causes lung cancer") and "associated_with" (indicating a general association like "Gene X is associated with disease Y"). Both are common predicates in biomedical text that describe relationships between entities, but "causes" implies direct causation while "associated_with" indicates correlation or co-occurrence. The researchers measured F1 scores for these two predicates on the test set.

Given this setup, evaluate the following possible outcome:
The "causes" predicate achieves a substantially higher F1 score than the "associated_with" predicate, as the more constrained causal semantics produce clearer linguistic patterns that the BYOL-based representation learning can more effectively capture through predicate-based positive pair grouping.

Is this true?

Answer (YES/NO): NO